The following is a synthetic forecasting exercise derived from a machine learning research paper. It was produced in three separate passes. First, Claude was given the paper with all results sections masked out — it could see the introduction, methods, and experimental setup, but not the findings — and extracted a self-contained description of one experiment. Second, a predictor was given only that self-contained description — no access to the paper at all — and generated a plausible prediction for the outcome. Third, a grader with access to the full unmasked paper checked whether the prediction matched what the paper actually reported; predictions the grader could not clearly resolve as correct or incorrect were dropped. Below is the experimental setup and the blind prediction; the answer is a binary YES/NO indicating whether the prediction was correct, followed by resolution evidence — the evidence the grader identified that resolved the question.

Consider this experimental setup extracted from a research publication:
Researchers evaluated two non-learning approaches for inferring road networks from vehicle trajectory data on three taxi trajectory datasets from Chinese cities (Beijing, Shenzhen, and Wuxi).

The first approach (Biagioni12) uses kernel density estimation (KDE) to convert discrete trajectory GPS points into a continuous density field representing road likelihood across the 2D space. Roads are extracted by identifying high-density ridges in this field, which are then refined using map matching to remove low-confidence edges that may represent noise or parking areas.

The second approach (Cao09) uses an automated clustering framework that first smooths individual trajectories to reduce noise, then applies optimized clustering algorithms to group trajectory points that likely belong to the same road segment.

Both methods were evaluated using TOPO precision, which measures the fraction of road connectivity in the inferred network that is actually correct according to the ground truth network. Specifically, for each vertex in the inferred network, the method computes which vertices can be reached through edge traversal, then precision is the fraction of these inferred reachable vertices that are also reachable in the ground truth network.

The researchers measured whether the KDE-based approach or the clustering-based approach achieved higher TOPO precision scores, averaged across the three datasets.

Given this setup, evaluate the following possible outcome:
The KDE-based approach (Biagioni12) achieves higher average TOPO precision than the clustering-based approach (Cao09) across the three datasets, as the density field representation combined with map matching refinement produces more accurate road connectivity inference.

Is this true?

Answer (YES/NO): YES